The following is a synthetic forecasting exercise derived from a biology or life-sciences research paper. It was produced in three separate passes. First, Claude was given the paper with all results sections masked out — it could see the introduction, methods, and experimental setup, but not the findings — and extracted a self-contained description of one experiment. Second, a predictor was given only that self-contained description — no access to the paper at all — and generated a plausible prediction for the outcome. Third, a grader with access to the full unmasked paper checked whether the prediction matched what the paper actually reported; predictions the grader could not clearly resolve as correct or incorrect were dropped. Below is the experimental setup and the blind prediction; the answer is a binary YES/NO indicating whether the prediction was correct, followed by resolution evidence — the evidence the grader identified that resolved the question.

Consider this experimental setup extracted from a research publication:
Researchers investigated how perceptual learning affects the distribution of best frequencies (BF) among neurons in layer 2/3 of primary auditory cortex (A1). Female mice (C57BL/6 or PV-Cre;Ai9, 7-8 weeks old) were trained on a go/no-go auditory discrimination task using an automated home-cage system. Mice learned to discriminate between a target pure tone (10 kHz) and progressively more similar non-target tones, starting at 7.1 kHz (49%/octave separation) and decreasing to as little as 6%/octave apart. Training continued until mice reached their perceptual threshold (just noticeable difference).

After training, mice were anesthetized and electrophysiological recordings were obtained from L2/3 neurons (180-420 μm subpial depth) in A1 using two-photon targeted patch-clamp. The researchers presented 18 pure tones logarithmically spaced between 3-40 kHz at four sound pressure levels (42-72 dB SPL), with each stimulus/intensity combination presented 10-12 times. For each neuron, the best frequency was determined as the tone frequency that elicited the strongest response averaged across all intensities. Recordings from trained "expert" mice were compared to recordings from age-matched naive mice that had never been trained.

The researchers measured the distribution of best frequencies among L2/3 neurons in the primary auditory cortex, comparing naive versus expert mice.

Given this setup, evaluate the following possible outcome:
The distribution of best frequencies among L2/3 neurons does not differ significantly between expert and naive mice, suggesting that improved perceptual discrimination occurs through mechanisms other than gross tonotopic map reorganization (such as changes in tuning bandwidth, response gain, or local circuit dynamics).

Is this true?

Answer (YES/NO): NO